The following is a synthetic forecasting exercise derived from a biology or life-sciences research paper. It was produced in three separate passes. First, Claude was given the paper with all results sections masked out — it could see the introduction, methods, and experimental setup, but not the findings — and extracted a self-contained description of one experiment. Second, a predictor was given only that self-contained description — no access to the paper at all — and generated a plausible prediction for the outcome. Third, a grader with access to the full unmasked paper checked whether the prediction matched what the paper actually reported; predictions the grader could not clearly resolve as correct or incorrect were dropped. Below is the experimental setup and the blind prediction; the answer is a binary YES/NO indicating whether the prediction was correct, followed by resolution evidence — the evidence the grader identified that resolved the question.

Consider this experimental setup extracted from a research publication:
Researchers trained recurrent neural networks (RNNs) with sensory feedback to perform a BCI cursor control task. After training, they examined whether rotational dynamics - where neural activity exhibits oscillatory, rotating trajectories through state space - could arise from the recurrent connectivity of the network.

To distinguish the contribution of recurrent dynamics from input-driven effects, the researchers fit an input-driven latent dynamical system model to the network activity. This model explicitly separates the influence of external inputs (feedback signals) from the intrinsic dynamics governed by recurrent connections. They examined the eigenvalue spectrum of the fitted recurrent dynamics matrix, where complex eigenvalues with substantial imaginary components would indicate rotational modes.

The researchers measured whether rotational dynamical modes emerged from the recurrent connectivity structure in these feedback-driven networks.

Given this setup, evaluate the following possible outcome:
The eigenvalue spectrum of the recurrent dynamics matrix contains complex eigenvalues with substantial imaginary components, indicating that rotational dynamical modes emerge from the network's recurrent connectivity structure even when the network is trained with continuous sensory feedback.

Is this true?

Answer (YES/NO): YES